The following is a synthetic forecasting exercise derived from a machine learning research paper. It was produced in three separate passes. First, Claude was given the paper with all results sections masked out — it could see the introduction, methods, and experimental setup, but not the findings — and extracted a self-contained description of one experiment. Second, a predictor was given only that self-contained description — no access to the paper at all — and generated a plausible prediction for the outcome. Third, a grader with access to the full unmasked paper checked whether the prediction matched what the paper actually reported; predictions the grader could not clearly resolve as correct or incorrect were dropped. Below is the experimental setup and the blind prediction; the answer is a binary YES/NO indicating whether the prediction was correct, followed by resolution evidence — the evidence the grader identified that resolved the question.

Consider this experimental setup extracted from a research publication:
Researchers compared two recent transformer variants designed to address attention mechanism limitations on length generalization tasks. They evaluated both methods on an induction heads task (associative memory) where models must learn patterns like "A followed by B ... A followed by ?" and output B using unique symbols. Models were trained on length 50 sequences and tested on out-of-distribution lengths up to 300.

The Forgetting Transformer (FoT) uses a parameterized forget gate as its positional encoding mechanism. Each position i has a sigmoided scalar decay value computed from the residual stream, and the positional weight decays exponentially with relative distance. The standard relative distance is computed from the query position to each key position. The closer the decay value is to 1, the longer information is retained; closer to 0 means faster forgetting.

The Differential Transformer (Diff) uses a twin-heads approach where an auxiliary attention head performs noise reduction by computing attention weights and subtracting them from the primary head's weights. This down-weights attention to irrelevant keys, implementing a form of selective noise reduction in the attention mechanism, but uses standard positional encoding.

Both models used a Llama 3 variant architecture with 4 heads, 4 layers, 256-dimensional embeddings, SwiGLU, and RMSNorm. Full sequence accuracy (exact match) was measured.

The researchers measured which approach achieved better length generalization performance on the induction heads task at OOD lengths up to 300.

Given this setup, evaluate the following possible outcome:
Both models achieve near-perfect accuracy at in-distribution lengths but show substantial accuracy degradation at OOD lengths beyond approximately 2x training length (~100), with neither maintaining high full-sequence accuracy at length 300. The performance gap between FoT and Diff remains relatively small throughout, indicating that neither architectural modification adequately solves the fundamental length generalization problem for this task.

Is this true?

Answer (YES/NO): YES